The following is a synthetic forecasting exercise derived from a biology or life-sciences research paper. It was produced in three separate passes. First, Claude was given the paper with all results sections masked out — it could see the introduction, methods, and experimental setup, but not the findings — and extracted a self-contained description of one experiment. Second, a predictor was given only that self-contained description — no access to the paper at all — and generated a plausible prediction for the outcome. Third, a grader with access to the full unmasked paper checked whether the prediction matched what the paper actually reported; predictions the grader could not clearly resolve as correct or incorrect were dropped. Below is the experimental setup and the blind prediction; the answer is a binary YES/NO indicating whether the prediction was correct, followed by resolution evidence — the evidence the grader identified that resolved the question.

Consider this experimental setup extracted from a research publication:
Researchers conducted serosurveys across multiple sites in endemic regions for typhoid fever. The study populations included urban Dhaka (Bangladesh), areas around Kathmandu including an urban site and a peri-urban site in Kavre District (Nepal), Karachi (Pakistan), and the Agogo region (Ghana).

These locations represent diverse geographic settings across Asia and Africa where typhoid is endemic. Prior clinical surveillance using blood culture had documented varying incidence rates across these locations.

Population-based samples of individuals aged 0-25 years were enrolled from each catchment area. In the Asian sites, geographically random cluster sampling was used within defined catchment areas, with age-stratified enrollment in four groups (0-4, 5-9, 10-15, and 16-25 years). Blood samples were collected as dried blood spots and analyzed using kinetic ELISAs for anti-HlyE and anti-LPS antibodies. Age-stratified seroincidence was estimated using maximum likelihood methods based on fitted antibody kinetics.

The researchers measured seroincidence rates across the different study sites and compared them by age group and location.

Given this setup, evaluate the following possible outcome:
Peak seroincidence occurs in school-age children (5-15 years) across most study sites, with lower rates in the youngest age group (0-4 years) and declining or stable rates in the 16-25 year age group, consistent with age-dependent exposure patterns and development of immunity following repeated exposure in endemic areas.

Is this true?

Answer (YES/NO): NO